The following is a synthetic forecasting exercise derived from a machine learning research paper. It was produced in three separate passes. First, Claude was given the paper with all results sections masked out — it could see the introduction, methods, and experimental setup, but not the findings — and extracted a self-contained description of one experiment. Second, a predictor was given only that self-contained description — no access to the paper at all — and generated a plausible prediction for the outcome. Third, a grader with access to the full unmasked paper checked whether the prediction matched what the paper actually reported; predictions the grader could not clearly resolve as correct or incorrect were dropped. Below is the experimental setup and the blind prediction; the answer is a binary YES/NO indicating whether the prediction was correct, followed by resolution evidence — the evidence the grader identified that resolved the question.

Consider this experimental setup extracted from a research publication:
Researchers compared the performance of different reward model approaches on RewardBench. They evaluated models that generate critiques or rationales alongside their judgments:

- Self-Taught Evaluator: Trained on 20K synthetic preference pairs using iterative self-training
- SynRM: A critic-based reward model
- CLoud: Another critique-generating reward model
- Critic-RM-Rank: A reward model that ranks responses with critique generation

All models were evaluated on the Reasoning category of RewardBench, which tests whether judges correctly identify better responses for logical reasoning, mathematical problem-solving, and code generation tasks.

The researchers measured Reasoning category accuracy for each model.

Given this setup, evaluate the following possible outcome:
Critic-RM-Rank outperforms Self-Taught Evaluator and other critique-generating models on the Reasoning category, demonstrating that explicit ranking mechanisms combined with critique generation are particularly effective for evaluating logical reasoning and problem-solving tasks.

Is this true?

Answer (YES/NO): YES